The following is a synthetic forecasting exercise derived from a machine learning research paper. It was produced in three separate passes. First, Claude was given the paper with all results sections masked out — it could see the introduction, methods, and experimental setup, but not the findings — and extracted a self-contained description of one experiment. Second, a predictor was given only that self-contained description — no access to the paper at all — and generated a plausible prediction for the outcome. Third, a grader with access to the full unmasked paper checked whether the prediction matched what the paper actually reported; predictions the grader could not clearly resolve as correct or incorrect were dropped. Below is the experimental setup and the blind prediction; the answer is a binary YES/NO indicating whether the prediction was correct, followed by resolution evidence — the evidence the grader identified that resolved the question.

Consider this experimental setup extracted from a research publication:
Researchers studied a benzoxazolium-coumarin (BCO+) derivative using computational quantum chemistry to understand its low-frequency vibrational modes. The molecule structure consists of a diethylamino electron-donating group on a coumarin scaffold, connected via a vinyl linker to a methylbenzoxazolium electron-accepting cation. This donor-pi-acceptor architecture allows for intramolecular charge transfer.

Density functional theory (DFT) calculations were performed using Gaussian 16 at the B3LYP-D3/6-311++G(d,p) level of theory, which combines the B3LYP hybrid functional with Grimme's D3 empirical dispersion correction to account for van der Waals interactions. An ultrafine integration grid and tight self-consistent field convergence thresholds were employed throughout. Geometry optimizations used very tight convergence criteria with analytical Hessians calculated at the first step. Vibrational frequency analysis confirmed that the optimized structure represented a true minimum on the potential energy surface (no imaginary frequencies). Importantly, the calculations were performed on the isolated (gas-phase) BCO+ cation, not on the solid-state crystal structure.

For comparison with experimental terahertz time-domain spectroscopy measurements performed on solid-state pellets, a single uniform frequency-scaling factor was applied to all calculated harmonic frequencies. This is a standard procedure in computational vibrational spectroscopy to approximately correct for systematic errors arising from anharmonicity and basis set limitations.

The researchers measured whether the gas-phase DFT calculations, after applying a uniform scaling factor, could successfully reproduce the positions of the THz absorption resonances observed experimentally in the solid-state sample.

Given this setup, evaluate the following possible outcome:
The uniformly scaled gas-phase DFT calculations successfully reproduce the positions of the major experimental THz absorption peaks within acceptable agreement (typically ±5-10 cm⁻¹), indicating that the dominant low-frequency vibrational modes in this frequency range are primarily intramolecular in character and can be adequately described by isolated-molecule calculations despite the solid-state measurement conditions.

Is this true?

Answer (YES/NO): YES